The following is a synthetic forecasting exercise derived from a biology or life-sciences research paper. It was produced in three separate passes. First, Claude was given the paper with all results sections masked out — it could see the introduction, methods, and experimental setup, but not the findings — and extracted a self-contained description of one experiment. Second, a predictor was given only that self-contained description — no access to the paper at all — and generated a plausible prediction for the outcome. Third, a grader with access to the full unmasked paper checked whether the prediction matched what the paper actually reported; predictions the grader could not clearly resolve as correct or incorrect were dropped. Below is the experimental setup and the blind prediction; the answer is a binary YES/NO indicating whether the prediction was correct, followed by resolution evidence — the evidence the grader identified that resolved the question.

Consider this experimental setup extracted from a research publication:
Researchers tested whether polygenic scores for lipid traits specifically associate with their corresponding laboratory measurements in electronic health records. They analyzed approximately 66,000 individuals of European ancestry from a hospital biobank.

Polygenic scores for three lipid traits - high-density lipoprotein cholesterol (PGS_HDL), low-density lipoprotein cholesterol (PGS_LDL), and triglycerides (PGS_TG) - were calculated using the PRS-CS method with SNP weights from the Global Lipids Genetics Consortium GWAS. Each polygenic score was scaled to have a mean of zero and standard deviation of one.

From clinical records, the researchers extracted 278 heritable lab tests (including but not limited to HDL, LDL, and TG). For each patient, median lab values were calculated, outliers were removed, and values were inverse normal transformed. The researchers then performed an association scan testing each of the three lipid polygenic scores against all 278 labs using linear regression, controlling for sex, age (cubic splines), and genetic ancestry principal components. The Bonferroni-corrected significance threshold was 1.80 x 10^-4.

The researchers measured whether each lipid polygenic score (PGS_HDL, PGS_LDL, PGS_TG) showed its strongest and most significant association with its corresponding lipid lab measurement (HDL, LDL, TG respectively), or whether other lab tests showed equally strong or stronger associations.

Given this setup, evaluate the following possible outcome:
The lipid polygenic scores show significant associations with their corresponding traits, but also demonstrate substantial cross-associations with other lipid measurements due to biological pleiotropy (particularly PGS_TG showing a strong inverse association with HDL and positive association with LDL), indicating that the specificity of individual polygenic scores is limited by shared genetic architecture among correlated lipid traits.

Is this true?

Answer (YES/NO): NO